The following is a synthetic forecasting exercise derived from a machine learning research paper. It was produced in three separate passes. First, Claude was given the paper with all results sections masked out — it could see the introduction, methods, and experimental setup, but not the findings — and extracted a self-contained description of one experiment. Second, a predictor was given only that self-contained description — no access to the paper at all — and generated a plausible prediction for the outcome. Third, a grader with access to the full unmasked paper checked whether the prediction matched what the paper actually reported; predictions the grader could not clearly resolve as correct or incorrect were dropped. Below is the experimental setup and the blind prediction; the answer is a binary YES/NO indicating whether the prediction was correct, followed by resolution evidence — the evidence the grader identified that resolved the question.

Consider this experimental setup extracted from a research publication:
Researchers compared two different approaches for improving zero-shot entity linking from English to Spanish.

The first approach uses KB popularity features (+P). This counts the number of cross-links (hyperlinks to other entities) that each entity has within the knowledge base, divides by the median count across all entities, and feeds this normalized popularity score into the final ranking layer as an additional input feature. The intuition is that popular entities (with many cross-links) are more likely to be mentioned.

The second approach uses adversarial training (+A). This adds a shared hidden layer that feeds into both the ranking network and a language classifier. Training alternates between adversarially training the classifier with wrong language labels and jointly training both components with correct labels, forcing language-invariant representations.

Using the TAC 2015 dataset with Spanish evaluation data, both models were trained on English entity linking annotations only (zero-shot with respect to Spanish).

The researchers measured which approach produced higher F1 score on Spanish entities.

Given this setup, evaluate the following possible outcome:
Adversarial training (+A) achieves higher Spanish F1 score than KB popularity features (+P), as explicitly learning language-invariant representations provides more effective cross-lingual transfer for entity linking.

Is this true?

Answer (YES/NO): YES